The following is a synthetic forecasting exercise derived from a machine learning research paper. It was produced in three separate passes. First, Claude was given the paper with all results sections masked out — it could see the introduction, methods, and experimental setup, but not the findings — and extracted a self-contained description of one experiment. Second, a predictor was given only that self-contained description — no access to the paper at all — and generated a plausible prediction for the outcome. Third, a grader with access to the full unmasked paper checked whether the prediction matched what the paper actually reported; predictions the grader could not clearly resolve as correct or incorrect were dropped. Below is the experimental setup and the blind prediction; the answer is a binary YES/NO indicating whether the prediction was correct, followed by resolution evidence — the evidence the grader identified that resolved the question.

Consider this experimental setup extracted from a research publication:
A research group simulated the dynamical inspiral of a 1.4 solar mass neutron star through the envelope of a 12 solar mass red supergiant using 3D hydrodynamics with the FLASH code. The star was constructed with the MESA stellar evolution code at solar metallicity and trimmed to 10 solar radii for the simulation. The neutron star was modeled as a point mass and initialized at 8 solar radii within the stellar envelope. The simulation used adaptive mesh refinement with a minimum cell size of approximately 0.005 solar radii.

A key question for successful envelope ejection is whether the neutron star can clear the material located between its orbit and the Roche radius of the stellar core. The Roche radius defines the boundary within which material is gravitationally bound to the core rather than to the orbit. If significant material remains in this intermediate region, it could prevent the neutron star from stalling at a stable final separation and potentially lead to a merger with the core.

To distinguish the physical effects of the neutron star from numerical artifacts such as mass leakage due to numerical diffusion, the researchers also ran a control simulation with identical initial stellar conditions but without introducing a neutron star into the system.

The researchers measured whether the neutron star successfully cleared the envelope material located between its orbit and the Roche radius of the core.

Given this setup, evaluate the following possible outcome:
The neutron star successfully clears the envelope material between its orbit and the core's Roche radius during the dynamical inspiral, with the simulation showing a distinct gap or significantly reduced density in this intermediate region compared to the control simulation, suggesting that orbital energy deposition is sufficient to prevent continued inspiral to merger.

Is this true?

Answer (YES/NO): YES